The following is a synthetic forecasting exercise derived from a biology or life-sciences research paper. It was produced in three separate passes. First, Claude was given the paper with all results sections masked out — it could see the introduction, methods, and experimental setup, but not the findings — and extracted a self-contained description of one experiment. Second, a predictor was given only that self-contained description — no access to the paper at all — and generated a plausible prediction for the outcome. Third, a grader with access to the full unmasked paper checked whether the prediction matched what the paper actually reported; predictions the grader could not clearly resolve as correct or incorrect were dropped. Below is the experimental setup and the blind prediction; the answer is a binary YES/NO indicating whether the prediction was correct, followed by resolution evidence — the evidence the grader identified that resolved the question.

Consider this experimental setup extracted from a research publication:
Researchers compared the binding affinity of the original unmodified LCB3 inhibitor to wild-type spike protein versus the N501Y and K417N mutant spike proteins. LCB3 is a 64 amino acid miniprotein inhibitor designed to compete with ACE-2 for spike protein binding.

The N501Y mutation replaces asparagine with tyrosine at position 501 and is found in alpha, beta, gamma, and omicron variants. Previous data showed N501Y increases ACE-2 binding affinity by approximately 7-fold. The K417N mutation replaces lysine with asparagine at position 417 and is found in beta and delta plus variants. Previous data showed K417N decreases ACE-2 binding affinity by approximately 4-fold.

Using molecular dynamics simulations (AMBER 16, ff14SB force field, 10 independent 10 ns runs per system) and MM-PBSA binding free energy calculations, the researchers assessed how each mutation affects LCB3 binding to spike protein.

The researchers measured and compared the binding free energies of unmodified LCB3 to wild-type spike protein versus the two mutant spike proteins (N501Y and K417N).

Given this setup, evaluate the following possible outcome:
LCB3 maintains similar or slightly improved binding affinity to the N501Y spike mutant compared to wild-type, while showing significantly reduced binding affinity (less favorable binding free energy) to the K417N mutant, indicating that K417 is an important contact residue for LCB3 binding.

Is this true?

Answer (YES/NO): NO